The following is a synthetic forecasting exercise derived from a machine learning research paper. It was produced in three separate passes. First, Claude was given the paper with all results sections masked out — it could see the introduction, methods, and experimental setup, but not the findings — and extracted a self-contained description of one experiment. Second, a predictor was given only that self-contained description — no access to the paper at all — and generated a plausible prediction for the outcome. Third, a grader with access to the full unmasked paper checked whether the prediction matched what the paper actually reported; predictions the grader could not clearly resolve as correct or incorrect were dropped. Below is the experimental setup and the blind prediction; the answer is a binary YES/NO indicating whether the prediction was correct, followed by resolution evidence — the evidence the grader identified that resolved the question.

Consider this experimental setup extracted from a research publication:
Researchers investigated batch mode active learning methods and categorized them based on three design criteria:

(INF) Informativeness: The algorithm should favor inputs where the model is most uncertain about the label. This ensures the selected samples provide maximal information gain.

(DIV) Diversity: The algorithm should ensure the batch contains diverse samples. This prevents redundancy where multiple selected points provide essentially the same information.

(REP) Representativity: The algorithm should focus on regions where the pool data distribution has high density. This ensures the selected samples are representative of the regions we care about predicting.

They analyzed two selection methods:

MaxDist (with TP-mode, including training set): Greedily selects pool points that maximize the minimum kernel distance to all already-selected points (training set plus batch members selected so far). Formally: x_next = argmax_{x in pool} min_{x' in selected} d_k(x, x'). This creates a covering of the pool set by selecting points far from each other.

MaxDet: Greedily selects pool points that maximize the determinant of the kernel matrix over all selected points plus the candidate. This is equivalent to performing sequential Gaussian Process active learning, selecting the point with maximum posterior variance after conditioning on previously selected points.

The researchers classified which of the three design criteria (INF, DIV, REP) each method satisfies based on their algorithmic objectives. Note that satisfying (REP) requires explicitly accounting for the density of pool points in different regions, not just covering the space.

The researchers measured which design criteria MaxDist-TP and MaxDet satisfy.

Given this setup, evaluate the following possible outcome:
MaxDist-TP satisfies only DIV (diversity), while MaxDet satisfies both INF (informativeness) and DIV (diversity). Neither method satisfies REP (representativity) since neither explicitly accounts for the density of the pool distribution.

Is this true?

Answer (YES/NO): NO